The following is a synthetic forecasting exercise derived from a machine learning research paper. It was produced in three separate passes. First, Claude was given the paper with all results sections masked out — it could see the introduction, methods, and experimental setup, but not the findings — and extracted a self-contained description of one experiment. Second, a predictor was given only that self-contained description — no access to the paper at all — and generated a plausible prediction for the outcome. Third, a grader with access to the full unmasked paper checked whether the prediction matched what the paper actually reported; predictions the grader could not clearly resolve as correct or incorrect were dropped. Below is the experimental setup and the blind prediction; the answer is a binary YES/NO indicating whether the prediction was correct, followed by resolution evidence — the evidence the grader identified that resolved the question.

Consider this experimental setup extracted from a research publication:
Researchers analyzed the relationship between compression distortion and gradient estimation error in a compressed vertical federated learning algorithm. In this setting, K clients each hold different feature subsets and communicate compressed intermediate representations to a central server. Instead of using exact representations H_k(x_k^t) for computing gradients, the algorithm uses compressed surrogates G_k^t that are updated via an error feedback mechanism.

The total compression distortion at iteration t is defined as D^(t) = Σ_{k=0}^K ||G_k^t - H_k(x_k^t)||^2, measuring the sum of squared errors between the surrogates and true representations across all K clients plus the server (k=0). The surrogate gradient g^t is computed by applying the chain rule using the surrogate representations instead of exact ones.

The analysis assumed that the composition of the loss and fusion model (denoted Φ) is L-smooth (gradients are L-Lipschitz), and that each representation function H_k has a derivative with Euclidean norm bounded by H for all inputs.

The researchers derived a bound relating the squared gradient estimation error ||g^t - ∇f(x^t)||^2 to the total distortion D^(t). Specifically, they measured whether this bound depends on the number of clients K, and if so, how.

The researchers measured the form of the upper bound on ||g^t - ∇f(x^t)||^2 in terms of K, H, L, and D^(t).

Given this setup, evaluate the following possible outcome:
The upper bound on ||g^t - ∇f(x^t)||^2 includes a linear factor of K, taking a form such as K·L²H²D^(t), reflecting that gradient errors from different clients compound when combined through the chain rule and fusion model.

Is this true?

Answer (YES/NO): YES